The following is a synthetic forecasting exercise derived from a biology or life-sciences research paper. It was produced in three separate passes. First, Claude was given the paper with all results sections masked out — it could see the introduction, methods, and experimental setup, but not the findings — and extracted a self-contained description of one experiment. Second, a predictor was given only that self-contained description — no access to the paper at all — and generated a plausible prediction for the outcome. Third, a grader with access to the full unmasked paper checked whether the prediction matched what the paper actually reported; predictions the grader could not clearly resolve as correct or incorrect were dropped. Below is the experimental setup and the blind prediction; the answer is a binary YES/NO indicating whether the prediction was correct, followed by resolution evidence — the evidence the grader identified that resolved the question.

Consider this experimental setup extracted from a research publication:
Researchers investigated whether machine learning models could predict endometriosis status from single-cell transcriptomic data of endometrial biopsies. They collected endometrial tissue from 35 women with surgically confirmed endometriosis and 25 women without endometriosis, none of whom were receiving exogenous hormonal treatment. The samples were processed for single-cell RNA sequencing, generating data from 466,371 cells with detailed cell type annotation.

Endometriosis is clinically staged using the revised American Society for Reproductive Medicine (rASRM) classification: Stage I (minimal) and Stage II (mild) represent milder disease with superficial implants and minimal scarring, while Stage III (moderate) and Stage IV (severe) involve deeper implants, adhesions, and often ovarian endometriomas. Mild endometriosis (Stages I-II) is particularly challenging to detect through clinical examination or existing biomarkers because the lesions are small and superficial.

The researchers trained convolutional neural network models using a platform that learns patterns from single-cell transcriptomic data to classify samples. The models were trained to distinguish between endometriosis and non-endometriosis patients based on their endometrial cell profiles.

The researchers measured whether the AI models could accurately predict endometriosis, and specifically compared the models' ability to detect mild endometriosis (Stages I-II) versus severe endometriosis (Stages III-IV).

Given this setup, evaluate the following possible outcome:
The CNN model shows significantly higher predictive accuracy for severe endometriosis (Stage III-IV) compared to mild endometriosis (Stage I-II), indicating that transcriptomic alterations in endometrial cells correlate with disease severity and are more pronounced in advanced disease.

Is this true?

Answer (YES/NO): NO